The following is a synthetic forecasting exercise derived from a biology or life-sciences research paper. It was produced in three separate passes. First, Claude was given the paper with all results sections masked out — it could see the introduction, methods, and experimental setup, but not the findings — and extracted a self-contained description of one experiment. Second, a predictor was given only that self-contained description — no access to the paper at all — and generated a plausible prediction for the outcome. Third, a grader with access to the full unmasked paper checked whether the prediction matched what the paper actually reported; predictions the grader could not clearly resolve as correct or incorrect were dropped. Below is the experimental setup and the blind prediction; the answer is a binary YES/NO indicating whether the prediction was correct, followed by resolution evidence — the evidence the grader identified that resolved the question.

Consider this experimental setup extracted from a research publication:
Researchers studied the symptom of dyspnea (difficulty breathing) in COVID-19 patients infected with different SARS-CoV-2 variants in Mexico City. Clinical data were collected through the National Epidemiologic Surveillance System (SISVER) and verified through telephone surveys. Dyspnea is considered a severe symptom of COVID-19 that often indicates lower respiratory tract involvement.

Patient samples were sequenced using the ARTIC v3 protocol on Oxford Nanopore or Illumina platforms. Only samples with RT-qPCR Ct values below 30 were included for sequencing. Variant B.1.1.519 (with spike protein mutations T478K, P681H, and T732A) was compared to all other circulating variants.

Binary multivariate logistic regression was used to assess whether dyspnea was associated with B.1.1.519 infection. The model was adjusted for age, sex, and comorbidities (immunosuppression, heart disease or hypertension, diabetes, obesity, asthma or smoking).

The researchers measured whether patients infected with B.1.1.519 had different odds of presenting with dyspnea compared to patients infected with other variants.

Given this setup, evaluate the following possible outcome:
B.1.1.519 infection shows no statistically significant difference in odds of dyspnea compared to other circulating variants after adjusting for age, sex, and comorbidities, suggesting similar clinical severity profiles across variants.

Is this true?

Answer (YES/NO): NO